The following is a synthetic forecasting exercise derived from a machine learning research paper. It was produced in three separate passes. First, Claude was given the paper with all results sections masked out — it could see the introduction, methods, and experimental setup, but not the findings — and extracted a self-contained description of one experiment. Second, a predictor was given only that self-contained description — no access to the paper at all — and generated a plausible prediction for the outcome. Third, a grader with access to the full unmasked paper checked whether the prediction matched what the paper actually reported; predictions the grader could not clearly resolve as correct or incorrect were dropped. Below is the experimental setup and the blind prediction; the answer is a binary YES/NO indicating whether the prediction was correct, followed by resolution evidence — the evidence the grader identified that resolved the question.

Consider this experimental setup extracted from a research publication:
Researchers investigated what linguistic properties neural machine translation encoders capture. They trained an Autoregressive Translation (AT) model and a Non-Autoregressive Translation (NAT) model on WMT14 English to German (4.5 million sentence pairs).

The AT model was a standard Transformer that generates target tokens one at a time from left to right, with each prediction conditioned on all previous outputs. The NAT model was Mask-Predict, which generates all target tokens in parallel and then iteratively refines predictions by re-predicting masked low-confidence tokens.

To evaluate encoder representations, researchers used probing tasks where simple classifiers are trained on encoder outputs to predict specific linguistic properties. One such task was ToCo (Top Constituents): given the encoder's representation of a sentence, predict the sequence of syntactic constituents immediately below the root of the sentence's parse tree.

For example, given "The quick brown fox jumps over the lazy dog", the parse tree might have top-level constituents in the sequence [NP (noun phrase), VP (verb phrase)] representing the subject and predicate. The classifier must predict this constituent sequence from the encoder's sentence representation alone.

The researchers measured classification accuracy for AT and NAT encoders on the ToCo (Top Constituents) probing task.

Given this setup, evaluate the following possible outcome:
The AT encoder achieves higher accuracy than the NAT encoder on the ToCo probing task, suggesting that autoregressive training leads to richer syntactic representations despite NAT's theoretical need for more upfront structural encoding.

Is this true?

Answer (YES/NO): NO